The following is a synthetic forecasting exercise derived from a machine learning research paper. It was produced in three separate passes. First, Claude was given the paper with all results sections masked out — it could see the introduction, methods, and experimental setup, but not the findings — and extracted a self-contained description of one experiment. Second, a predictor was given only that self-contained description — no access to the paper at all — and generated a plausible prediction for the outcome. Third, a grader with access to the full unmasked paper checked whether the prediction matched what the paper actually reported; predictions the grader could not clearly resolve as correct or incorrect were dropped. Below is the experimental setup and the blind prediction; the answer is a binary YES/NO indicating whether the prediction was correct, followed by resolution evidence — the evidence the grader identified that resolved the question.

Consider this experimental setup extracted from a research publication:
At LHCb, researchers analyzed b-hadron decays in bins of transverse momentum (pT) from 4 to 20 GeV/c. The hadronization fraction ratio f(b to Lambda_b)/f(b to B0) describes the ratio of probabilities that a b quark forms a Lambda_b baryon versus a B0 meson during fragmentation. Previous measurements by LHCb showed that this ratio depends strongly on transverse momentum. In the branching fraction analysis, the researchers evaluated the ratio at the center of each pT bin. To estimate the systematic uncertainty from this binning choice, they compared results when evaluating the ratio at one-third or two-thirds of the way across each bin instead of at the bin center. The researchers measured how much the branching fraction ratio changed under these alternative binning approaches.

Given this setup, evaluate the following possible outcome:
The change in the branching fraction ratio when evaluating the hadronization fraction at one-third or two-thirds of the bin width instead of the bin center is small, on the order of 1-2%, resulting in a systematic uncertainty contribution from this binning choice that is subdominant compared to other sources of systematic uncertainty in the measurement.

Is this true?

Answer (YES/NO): YES